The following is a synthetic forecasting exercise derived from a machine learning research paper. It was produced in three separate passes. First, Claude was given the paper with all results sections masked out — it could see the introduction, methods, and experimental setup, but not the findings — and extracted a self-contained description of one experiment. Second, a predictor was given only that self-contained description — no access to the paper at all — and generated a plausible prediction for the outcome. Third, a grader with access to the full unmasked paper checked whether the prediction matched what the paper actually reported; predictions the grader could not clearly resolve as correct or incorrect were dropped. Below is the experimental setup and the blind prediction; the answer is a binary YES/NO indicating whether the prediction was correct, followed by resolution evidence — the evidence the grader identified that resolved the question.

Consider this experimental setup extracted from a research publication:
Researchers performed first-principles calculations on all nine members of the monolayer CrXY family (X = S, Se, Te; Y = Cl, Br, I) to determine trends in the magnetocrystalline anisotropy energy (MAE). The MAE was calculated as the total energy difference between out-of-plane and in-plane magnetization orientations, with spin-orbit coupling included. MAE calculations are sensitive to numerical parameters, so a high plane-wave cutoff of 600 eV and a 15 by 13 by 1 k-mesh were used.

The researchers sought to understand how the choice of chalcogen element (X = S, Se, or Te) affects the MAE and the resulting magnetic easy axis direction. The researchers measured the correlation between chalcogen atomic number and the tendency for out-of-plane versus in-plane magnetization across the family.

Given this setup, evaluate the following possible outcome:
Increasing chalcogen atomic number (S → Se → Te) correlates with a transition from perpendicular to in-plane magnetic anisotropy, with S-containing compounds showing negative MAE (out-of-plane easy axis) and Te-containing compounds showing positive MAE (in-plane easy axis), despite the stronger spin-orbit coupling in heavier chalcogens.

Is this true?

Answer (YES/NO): NO